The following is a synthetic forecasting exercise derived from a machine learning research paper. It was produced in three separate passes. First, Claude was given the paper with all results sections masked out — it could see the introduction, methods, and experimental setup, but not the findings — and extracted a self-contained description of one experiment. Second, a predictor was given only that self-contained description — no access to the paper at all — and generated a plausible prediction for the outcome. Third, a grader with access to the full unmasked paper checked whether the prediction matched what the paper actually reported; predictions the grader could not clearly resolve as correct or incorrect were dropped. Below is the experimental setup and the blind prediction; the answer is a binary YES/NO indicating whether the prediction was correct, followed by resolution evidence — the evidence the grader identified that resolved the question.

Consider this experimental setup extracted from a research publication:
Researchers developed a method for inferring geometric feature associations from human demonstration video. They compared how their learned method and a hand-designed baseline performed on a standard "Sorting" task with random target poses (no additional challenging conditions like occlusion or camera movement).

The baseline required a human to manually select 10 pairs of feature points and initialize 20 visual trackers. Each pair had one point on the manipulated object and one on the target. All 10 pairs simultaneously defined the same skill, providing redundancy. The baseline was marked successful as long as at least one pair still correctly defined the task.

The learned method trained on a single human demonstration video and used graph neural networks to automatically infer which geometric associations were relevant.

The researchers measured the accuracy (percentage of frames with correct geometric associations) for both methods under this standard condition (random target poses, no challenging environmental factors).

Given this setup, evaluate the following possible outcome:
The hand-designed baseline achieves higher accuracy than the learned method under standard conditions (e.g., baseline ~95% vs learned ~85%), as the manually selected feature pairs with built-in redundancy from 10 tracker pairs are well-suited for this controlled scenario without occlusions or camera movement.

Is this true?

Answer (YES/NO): NO